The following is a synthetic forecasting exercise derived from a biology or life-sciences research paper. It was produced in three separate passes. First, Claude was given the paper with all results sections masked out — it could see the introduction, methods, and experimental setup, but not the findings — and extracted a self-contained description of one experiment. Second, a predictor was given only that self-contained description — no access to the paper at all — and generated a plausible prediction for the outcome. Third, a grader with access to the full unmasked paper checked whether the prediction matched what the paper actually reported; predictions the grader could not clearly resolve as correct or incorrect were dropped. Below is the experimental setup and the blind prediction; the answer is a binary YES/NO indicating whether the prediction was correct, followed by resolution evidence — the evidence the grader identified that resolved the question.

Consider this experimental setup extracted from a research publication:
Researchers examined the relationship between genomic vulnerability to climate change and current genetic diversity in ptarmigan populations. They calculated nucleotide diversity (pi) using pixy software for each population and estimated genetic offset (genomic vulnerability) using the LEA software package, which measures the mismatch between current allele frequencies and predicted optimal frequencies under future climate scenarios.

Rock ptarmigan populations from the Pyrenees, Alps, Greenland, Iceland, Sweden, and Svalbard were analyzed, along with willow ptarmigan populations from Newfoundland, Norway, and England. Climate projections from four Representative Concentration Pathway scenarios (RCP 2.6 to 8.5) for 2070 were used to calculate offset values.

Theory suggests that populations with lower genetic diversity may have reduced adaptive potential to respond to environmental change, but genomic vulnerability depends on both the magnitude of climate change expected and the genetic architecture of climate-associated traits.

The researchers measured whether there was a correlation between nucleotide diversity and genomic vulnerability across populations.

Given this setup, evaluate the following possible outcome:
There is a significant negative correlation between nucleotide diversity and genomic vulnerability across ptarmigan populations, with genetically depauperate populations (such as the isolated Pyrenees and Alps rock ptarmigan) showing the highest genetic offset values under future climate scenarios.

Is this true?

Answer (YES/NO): NO